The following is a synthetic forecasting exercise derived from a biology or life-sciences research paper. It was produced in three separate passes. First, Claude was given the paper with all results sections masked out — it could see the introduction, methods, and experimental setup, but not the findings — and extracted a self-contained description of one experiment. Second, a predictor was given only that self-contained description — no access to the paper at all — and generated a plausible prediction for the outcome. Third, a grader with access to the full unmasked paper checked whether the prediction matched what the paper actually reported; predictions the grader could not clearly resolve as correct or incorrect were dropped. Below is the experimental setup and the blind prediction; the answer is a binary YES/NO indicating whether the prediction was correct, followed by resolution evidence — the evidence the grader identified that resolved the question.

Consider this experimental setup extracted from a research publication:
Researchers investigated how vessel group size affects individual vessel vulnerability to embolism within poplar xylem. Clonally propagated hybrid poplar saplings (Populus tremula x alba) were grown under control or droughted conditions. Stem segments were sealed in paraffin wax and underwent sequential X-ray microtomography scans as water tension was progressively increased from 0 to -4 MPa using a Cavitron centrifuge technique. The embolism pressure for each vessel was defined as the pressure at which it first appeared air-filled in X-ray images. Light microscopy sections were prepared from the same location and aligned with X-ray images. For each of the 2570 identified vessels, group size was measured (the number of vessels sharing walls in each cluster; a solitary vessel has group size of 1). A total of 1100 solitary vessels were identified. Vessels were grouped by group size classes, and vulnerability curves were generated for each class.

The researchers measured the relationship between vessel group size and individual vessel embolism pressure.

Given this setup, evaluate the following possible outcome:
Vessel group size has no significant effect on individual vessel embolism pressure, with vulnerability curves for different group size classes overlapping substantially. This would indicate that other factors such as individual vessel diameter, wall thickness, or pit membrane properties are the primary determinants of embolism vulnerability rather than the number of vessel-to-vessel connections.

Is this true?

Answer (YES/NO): NO